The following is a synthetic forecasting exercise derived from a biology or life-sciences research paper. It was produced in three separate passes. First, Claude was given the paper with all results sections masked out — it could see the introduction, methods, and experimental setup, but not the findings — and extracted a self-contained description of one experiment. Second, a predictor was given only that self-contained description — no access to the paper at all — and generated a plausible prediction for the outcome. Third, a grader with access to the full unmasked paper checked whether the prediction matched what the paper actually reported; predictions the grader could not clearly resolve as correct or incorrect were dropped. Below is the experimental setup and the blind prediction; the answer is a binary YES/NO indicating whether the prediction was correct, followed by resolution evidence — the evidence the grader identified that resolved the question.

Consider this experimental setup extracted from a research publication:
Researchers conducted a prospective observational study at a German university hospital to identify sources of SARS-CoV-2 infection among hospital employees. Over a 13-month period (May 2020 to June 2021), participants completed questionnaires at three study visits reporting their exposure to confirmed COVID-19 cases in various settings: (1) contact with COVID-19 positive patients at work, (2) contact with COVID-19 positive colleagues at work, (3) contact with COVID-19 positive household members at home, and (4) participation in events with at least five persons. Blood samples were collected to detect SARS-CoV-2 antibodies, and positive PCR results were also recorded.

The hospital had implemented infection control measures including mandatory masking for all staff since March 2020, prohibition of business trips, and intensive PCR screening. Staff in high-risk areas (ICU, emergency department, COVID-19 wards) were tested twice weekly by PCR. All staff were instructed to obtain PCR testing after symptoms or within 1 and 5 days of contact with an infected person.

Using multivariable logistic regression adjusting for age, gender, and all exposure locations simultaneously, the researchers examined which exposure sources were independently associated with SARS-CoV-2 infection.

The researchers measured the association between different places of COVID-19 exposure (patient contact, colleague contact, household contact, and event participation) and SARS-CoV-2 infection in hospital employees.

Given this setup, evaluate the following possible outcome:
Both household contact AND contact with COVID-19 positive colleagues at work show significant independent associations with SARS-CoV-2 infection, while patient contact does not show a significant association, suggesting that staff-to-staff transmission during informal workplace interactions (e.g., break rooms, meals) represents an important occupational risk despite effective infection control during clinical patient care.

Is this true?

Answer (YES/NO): YES